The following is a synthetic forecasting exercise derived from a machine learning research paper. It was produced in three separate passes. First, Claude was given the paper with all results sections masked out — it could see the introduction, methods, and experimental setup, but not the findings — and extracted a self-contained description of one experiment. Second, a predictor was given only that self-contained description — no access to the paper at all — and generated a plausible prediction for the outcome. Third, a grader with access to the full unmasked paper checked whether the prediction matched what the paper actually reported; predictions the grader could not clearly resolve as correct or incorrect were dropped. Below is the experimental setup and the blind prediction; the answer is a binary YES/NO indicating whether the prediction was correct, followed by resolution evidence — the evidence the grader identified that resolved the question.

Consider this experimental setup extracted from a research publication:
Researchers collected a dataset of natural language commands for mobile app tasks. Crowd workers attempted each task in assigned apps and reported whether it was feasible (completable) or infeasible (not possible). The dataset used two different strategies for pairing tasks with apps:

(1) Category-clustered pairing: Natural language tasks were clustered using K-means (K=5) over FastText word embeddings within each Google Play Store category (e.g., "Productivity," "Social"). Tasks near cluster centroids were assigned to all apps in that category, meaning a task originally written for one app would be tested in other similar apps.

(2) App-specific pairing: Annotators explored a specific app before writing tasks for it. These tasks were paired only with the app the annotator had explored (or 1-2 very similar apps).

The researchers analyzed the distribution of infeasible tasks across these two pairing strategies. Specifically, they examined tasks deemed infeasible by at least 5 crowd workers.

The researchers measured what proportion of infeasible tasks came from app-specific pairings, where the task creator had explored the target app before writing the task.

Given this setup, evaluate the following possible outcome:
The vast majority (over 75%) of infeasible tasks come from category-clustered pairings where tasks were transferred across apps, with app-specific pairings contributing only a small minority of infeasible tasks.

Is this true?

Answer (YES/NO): YES